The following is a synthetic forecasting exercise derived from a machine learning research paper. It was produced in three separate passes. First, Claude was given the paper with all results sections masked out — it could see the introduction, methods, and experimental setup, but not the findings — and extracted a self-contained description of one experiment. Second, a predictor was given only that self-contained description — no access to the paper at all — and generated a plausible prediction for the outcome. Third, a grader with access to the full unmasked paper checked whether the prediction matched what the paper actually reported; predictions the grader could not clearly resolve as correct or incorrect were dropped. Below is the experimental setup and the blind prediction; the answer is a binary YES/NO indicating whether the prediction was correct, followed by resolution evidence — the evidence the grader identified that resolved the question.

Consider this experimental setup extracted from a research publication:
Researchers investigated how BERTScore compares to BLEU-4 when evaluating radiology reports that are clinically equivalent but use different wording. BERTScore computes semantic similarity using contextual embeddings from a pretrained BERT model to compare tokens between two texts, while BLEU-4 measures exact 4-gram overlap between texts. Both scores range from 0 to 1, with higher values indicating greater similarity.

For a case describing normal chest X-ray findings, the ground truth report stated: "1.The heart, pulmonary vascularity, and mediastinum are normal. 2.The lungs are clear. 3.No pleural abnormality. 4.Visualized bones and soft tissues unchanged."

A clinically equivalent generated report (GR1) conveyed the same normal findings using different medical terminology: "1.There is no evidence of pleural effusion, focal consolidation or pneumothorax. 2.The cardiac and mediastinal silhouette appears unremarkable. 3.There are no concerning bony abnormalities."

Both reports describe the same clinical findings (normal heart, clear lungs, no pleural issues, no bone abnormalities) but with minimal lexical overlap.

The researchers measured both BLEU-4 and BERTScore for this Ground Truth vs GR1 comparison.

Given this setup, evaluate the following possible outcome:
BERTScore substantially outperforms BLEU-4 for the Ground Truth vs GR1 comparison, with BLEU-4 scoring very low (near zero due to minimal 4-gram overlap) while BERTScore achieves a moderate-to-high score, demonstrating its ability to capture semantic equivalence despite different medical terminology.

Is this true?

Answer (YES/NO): NO